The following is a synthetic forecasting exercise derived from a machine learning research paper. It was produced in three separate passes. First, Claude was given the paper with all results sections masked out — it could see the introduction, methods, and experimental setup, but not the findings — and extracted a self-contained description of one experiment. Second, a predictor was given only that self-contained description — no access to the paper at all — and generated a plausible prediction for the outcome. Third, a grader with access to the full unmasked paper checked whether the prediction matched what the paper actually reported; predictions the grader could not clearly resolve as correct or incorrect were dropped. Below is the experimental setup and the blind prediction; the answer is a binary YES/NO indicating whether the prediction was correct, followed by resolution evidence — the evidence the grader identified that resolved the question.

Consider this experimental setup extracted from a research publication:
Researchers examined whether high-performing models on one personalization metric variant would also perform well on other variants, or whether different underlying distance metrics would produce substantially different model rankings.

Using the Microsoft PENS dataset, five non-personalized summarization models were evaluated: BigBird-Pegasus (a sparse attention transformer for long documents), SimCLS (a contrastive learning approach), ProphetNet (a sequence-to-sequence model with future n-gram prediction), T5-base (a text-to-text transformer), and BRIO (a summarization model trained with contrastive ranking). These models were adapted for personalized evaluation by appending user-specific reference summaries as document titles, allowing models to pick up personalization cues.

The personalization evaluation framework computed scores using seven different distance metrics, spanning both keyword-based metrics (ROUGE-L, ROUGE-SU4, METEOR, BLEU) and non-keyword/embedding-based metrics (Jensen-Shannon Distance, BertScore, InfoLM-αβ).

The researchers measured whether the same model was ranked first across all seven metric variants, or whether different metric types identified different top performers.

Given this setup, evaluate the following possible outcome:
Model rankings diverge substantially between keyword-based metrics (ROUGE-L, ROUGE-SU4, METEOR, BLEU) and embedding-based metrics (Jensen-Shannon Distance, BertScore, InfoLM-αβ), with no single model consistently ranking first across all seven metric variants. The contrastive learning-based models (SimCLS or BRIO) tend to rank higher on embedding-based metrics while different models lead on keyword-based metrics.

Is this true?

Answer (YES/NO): NO